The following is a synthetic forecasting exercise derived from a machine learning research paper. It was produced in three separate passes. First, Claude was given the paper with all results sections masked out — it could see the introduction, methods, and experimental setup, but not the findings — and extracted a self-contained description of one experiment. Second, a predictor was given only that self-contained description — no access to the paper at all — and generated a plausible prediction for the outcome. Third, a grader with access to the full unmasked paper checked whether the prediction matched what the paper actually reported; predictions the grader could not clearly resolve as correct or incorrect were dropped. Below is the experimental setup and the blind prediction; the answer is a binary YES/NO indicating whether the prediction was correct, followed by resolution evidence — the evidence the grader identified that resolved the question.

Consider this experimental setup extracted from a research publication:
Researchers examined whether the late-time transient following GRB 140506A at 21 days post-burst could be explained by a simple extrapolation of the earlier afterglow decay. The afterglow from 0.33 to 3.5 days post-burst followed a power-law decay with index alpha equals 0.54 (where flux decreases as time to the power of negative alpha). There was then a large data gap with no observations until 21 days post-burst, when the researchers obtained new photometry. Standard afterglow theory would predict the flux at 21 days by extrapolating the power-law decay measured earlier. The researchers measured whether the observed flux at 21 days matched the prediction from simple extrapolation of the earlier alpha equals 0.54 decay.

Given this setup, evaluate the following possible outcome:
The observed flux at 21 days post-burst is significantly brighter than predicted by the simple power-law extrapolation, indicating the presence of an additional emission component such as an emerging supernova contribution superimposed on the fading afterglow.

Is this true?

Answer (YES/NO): NO